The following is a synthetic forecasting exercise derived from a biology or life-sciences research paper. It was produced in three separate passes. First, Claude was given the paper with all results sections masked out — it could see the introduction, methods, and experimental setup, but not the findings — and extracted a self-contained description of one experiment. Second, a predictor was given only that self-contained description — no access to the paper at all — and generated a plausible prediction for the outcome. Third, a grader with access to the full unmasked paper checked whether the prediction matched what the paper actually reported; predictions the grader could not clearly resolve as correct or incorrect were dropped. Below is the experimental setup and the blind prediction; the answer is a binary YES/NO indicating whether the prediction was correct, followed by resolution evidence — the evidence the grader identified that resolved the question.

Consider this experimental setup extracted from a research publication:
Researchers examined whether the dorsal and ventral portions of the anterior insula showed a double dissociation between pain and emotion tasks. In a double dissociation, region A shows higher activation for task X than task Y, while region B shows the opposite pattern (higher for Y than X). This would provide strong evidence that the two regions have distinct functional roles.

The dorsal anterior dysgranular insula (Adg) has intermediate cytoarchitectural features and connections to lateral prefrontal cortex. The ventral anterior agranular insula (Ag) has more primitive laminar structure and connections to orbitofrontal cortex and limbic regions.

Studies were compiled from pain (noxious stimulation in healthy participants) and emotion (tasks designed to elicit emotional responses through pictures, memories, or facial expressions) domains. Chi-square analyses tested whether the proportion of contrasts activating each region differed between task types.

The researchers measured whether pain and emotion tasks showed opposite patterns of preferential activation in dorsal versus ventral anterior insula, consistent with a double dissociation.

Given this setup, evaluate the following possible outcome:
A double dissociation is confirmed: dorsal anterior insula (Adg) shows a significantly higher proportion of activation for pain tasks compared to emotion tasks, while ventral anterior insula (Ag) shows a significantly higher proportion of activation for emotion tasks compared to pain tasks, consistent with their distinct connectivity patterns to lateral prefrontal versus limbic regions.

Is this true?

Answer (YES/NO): YES